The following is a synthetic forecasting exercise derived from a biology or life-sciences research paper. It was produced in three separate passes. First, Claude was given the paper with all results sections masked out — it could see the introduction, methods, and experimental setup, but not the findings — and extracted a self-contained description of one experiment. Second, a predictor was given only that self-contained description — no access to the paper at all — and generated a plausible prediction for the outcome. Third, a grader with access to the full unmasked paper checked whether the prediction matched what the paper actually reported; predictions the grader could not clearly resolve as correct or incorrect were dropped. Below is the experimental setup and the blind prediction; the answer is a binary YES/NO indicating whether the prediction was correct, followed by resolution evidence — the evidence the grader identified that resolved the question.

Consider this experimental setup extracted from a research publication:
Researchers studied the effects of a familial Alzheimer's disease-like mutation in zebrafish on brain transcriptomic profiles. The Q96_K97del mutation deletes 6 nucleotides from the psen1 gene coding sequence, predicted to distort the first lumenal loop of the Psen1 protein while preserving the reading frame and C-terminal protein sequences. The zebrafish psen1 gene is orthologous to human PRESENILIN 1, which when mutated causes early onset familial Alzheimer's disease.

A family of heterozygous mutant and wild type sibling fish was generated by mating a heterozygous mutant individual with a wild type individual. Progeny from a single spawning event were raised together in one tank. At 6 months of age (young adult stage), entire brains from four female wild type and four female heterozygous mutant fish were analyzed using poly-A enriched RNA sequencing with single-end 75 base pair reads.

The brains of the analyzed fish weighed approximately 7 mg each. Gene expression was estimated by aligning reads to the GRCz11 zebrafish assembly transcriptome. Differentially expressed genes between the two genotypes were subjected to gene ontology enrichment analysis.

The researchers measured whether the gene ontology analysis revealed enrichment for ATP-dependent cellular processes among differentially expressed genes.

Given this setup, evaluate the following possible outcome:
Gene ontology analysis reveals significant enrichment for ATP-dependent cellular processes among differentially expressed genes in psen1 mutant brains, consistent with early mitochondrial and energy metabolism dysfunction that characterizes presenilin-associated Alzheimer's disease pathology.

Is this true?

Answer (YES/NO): YES